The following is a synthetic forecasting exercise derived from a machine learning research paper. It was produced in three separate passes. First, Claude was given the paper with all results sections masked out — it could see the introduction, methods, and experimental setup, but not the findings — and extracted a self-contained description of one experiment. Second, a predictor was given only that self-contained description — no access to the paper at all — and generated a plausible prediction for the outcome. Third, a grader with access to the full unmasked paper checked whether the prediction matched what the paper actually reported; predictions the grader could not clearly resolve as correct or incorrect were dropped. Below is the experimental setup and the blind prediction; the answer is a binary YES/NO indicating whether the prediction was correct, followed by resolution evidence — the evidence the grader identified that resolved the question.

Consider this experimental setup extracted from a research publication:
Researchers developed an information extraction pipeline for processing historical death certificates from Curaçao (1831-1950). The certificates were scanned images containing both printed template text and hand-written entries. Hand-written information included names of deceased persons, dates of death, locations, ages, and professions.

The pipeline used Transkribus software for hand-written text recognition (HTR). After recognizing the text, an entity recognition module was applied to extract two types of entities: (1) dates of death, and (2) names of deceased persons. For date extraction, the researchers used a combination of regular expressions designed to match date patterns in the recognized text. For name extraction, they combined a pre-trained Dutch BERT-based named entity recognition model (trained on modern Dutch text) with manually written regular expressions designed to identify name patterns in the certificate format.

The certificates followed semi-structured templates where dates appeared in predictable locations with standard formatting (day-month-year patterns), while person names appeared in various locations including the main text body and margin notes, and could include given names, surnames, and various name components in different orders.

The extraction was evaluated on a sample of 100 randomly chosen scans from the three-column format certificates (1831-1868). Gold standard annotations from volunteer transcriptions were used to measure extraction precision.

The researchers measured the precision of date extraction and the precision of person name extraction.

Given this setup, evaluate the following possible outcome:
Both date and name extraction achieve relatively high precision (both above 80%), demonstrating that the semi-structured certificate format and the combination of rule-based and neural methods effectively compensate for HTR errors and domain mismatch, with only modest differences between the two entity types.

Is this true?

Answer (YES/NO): NO